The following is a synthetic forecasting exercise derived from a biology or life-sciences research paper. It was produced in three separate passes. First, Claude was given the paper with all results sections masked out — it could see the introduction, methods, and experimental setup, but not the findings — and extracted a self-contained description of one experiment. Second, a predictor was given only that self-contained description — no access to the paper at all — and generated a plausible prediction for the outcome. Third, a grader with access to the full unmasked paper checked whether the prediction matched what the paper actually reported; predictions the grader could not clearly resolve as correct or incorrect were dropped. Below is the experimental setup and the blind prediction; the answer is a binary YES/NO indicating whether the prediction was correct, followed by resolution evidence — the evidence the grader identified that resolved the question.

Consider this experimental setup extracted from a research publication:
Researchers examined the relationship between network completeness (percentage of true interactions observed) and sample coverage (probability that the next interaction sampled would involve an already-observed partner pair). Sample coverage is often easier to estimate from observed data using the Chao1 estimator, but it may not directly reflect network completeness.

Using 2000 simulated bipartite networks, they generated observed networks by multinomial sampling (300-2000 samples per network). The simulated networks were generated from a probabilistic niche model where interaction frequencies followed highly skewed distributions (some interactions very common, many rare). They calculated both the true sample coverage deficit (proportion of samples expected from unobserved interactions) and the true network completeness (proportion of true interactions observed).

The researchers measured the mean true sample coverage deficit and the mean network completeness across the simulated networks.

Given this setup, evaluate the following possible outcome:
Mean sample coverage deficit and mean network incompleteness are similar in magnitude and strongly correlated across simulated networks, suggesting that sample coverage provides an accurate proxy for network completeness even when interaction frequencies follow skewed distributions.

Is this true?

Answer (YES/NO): NO